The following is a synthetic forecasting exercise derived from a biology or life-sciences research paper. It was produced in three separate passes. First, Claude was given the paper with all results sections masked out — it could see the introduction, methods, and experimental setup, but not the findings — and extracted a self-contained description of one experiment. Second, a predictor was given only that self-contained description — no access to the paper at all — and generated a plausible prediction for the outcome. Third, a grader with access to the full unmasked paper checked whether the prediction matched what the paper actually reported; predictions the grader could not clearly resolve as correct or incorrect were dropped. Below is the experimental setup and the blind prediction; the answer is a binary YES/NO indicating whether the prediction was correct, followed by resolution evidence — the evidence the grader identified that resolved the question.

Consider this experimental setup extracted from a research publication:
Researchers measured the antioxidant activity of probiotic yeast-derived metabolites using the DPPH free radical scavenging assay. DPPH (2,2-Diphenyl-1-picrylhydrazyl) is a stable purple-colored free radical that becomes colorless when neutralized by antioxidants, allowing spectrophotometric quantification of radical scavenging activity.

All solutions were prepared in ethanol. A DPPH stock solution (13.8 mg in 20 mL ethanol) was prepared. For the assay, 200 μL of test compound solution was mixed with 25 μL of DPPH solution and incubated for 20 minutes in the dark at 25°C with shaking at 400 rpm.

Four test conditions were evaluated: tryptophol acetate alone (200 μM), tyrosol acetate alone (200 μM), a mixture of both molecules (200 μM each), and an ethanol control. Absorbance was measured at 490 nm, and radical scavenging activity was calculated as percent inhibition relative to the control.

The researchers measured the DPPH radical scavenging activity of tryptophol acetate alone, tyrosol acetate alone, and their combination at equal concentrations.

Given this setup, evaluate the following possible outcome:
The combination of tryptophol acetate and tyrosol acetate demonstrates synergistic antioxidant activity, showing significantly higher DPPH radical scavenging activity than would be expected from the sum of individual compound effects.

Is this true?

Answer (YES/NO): YES